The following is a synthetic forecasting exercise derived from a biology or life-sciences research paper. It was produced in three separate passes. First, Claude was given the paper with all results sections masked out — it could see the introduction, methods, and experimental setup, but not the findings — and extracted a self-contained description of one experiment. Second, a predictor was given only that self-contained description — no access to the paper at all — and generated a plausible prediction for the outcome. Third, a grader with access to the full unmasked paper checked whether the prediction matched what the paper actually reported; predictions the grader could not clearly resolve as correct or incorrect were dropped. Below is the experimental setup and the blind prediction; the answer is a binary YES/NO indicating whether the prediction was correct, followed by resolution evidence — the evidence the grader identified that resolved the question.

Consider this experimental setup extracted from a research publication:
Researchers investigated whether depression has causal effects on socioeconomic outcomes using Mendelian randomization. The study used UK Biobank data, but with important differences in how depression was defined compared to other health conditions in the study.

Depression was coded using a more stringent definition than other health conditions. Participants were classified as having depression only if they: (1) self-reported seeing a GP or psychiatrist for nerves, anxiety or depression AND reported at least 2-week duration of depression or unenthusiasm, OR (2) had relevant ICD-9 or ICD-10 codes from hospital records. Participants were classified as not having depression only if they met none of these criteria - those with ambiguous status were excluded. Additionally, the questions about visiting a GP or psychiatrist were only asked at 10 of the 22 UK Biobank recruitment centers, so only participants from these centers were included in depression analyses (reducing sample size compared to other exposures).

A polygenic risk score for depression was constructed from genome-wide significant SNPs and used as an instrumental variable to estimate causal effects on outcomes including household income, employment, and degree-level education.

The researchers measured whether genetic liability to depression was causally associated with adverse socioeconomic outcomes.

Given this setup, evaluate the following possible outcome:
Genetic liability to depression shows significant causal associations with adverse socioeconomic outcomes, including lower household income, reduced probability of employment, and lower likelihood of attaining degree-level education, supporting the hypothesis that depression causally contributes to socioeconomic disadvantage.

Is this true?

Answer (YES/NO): NO